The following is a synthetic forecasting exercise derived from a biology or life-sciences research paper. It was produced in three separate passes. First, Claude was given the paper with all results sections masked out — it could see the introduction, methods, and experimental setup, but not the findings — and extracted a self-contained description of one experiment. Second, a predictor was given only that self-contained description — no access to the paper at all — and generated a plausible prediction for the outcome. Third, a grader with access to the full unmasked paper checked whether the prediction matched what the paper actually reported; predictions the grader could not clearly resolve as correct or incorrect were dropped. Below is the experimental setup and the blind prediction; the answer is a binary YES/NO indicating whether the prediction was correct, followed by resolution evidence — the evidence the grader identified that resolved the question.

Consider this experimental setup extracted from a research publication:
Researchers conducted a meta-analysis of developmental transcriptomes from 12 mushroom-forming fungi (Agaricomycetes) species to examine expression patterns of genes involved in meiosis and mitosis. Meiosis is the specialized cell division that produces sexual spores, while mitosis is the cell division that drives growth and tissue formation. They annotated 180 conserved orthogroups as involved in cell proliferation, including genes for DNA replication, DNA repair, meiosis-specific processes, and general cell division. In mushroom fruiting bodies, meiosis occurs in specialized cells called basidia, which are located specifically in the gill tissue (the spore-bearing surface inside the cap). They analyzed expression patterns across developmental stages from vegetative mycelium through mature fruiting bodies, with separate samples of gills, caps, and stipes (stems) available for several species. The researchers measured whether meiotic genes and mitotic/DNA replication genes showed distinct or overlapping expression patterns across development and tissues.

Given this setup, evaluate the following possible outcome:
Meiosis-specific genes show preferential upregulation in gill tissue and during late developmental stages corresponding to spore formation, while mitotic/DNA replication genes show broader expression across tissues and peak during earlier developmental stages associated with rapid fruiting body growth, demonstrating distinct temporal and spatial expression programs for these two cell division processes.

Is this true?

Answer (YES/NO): YES